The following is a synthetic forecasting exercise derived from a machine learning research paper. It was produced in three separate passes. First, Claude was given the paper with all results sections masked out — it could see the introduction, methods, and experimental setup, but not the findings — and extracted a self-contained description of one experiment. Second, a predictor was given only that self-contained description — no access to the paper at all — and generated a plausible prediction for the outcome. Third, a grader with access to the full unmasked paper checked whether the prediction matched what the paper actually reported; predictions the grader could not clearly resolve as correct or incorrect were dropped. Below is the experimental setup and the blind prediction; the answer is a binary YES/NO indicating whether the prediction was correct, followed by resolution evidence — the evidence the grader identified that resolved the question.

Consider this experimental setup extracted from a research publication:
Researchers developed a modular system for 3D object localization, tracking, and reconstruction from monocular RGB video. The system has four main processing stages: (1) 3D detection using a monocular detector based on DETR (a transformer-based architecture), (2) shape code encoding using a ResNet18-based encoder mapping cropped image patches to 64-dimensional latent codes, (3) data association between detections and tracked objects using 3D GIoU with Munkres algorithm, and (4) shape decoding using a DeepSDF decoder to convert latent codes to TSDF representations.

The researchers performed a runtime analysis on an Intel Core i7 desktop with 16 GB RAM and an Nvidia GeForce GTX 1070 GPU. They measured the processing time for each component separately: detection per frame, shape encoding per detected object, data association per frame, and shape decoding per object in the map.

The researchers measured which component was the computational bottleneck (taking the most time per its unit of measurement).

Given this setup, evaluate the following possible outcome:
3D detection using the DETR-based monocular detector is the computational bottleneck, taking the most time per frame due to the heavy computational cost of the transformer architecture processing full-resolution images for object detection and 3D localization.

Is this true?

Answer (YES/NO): YES